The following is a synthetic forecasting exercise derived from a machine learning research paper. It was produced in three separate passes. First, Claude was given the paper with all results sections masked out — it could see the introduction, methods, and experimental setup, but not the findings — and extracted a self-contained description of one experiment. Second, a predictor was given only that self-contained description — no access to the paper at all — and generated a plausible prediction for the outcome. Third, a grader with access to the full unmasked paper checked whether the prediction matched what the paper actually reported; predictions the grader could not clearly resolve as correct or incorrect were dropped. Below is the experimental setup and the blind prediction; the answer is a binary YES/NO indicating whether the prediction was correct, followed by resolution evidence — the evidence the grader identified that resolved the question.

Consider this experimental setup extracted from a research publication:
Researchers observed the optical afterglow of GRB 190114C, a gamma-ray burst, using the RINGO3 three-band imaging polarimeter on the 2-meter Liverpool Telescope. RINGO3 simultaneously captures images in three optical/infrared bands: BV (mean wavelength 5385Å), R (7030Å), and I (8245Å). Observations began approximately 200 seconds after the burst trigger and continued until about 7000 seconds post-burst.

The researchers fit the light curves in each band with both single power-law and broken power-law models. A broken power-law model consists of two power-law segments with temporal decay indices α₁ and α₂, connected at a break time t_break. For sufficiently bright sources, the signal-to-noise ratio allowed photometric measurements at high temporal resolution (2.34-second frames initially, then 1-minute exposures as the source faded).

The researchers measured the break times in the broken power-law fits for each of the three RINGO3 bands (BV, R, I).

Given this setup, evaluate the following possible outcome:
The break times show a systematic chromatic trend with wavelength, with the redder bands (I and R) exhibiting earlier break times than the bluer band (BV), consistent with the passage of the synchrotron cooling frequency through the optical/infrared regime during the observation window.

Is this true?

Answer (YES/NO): NO